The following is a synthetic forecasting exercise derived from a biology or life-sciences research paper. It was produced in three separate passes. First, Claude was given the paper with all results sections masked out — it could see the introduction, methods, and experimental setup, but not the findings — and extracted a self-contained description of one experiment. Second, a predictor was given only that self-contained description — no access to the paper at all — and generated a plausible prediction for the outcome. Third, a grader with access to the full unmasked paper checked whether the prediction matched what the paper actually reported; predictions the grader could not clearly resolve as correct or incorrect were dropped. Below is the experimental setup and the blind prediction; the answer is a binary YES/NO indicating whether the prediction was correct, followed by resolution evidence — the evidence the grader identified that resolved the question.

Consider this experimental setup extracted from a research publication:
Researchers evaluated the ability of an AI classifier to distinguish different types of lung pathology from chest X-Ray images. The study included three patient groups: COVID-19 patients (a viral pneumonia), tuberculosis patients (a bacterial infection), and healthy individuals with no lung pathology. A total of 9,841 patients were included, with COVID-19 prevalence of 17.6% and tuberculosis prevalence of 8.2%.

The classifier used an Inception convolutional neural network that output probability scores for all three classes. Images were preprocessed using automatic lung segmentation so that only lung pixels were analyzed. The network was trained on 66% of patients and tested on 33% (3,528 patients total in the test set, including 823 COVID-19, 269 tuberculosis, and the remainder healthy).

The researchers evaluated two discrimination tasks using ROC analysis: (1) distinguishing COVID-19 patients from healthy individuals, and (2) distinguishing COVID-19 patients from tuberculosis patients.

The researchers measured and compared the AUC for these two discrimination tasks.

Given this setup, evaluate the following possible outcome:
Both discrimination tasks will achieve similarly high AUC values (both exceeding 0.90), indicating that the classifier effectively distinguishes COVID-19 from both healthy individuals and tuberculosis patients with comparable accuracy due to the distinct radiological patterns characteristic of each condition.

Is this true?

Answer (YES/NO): YES